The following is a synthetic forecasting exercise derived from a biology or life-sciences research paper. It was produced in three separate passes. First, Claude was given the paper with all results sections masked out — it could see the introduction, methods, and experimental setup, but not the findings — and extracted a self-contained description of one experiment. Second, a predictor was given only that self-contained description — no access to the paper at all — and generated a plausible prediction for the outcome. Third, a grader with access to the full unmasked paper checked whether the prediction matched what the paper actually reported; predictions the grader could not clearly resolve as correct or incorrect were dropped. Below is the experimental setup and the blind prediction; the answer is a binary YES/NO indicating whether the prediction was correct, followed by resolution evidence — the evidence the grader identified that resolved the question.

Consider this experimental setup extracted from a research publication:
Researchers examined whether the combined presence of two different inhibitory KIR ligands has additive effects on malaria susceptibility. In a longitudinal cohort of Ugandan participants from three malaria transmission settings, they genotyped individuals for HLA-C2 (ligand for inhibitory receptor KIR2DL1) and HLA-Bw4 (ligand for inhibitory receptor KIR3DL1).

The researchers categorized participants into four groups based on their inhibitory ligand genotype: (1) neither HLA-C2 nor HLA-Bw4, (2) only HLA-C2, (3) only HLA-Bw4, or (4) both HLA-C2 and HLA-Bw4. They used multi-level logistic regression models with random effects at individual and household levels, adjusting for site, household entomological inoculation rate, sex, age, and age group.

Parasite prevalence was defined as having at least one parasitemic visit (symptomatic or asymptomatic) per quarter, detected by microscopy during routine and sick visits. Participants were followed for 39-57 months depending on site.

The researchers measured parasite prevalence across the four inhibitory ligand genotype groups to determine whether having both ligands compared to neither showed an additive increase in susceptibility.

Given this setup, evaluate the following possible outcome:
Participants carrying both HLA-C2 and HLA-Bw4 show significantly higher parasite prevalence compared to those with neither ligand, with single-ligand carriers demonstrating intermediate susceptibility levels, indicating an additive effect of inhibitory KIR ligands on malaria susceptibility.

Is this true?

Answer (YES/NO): YES